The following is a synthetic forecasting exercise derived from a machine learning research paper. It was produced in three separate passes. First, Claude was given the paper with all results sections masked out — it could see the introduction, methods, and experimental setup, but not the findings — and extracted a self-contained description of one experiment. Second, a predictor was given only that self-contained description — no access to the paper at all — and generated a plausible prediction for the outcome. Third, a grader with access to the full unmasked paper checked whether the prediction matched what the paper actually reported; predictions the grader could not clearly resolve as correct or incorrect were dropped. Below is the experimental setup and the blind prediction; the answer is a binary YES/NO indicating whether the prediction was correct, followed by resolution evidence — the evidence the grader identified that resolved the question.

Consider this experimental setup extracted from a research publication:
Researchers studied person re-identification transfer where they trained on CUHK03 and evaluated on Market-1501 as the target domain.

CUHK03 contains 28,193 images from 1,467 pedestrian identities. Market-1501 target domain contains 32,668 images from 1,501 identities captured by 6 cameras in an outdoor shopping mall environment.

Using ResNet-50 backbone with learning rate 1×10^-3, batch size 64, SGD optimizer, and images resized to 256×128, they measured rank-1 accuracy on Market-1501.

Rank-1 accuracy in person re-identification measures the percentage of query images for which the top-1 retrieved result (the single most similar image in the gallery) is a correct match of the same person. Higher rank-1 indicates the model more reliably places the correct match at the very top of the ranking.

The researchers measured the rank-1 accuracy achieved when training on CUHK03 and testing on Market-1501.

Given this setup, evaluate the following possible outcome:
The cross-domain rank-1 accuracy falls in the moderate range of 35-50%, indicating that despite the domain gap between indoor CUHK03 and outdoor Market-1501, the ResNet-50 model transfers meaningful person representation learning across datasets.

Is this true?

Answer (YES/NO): NO